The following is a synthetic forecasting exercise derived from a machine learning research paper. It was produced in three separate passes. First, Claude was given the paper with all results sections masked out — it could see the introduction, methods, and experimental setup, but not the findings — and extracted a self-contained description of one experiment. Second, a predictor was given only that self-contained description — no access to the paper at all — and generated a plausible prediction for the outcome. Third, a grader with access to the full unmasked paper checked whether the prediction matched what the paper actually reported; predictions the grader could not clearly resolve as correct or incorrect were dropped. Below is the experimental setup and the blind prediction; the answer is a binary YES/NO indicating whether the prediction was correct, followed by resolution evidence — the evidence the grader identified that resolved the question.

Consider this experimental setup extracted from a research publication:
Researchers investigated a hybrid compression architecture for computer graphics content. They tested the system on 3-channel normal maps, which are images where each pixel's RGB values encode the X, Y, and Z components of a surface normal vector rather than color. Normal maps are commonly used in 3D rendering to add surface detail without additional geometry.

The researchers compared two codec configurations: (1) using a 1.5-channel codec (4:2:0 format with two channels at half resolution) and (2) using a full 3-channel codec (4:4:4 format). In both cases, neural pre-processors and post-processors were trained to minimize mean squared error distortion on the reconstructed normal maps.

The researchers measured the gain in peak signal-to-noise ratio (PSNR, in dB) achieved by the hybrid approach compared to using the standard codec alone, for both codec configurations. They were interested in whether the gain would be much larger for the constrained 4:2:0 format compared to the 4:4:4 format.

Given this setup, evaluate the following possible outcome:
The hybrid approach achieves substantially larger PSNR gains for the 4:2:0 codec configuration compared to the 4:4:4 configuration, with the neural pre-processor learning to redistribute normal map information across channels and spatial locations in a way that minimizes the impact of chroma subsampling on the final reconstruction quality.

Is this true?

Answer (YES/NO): YES